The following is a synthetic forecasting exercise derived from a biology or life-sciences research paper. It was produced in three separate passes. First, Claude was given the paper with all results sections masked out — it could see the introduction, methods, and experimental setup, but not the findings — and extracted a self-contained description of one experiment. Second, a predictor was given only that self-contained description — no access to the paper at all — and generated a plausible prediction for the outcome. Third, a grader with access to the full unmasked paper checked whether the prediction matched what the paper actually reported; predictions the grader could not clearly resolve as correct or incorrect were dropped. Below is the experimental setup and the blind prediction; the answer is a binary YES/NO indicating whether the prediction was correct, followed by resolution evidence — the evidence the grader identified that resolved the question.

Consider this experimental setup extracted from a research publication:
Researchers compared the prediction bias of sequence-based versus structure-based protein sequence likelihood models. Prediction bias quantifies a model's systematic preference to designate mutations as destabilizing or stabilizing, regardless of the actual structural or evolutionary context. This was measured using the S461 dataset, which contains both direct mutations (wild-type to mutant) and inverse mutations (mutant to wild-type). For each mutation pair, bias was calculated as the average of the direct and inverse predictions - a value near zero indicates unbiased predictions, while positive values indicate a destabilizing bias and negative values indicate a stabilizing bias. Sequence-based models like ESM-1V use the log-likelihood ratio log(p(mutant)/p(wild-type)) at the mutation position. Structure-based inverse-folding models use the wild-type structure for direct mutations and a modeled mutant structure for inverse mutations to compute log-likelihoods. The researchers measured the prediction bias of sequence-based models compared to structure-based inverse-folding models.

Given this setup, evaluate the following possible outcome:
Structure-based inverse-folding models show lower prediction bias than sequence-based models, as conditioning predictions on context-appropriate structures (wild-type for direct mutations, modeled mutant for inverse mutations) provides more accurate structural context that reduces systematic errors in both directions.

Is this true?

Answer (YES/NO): NO